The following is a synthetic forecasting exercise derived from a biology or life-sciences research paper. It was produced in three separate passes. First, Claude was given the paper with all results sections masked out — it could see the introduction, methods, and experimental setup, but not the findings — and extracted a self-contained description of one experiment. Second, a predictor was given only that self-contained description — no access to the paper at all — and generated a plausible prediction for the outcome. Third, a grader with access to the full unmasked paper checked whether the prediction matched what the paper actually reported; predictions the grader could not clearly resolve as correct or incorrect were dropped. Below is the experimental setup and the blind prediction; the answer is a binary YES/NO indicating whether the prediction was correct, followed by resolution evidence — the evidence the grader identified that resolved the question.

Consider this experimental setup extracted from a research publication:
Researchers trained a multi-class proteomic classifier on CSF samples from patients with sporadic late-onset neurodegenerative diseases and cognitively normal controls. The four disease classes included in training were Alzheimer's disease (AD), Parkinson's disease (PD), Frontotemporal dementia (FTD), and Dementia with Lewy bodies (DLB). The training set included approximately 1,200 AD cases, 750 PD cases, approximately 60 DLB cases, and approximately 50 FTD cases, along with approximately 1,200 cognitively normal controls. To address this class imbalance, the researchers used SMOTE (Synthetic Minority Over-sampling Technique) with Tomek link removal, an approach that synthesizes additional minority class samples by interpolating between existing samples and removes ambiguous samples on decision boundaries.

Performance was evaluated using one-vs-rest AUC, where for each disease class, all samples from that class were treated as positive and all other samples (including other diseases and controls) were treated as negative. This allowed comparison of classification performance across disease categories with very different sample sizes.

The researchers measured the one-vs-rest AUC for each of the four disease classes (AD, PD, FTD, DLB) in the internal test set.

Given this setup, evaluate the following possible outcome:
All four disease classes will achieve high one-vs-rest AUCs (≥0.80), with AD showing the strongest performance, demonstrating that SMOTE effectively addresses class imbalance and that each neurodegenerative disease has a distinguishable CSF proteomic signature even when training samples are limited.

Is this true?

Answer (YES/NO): YES